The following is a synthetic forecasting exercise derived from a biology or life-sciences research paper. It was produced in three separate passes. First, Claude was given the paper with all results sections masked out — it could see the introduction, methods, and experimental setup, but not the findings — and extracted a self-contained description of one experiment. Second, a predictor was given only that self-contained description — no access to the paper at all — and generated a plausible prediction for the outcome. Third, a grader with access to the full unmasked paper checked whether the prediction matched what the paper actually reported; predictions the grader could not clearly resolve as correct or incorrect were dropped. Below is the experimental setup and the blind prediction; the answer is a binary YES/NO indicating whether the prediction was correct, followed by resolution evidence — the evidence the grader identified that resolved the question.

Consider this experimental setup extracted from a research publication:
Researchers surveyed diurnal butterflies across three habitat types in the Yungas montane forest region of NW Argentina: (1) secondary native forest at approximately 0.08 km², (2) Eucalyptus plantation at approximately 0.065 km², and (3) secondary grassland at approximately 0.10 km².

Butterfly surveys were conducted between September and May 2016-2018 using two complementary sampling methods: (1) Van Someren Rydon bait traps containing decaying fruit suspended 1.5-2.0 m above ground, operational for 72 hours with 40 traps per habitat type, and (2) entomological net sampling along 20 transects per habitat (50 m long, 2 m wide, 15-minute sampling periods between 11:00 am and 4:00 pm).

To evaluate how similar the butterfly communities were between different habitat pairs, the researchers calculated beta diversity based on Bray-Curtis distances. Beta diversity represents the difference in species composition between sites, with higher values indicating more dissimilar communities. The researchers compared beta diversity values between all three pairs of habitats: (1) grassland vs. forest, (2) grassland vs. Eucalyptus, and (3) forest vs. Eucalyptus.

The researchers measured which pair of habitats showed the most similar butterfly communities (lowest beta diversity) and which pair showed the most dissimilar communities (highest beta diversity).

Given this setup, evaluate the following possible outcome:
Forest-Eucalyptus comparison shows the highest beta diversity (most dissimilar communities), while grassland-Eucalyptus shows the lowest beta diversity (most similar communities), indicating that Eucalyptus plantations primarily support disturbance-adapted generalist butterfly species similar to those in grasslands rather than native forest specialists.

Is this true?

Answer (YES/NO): NO